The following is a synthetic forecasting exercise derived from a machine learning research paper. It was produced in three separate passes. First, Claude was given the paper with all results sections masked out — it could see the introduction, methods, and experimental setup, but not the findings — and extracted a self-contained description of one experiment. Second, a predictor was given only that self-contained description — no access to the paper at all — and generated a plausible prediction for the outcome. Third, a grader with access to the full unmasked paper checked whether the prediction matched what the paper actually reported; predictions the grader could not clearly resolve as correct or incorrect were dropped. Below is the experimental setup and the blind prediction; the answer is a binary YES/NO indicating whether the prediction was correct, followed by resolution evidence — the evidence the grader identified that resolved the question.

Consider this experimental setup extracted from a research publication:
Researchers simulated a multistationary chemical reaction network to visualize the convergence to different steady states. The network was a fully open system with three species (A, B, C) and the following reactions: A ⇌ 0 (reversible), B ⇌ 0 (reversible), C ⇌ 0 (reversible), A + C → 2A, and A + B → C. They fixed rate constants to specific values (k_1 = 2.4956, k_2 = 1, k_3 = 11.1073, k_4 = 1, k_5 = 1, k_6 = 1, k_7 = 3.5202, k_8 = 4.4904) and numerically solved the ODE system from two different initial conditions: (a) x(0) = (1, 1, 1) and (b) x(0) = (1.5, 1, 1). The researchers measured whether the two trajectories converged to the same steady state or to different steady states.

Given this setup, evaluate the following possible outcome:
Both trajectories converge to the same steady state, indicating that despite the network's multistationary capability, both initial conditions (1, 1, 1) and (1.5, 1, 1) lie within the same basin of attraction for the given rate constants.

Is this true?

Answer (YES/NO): NO